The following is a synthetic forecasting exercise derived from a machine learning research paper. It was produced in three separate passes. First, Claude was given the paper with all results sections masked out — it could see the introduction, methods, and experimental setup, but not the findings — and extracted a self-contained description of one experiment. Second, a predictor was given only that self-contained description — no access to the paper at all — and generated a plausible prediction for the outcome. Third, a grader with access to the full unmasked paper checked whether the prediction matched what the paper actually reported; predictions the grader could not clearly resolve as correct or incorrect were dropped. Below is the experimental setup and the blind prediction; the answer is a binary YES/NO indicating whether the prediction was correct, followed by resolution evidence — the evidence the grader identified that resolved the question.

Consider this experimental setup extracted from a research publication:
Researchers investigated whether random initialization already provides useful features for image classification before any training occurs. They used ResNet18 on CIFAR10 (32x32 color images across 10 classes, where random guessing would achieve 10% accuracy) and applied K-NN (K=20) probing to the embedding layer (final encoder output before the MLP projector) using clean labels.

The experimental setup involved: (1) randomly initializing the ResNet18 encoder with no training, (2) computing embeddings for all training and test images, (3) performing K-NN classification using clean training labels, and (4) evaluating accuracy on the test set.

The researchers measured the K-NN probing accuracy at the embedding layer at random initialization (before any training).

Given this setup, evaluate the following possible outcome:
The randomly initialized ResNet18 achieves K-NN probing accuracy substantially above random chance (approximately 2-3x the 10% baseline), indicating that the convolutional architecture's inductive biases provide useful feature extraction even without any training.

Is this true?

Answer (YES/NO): NO